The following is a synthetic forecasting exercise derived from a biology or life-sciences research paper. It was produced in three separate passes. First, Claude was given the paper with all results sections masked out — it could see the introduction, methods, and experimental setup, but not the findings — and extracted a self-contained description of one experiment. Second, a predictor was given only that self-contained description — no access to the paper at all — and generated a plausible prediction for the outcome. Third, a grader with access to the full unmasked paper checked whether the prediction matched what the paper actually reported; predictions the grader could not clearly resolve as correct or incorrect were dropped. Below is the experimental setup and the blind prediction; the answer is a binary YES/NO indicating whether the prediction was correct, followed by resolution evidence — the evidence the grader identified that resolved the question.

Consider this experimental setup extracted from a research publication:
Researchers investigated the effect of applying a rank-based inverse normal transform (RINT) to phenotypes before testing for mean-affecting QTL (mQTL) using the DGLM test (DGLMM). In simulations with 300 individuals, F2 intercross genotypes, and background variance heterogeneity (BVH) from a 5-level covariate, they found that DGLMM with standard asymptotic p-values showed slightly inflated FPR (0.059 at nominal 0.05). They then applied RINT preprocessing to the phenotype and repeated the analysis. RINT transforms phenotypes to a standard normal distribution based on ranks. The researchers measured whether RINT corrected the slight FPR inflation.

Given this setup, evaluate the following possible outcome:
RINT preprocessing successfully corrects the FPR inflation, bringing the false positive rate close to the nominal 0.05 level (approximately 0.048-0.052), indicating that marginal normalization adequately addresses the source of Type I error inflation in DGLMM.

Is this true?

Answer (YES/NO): NO